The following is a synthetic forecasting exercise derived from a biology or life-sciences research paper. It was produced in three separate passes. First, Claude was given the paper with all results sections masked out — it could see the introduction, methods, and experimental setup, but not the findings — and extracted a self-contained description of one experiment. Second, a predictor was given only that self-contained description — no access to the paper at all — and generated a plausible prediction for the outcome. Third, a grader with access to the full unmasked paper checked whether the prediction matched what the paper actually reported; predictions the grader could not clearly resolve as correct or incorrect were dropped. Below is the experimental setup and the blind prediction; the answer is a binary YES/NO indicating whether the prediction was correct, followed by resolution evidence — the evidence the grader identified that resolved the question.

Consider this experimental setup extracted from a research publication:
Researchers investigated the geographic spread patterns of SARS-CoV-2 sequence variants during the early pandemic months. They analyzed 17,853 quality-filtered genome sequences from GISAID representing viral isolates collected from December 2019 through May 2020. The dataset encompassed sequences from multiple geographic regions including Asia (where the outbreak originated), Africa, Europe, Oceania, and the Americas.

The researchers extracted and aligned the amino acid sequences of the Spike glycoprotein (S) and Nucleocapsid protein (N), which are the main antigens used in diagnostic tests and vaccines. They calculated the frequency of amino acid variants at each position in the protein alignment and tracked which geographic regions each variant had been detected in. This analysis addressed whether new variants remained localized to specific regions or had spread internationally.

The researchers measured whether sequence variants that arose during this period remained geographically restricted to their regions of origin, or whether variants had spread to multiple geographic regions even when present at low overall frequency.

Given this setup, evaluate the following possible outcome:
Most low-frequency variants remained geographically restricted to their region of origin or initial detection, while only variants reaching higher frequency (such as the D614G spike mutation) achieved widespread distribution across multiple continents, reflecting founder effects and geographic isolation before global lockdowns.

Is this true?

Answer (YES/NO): NO